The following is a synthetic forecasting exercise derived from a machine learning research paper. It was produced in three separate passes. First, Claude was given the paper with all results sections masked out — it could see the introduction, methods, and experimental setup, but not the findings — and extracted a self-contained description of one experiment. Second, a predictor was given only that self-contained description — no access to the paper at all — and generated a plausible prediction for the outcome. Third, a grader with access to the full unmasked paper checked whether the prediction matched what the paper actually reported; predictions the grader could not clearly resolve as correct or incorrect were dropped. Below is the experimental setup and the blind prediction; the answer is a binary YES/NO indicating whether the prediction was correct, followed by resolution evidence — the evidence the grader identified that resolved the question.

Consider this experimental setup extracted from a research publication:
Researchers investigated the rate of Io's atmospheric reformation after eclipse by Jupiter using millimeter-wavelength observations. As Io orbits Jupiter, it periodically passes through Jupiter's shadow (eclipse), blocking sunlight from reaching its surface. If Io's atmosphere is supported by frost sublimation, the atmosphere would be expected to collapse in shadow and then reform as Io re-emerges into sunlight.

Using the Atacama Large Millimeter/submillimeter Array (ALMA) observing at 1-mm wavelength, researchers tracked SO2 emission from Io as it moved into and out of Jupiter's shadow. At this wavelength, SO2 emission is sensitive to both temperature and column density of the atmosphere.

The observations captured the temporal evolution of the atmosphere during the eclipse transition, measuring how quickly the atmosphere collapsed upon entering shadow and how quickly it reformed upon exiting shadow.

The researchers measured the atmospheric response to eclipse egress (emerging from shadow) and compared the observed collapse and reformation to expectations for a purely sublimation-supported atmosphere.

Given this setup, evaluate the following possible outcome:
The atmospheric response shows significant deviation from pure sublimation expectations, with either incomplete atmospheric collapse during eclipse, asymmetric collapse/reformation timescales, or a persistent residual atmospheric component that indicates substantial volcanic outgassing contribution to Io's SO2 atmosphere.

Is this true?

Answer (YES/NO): YES